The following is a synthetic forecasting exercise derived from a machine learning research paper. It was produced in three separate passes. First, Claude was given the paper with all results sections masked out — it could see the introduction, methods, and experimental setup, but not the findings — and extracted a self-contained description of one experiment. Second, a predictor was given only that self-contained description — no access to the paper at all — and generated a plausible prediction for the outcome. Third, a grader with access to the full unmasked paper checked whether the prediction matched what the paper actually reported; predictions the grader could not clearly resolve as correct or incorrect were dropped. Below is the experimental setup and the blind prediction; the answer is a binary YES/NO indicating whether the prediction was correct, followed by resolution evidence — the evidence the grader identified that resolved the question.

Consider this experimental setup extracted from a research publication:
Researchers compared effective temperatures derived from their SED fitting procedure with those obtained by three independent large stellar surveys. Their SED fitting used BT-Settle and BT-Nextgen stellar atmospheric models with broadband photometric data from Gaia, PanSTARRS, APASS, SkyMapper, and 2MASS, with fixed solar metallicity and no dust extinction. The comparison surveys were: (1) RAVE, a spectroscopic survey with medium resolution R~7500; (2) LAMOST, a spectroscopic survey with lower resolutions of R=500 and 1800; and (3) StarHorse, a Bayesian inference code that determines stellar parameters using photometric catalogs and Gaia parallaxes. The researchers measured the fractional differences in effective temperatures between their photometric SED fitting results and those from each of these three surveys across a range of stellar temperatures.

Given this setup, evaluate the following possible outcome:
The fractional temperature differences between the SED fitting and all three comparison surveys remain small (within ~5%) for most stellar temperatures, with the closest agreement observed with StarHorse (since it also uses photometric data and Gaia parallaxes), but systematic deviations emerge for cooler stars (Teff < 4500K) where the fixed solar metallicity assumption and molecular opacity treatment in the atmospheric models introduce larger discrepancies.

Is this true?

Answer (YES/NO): NO